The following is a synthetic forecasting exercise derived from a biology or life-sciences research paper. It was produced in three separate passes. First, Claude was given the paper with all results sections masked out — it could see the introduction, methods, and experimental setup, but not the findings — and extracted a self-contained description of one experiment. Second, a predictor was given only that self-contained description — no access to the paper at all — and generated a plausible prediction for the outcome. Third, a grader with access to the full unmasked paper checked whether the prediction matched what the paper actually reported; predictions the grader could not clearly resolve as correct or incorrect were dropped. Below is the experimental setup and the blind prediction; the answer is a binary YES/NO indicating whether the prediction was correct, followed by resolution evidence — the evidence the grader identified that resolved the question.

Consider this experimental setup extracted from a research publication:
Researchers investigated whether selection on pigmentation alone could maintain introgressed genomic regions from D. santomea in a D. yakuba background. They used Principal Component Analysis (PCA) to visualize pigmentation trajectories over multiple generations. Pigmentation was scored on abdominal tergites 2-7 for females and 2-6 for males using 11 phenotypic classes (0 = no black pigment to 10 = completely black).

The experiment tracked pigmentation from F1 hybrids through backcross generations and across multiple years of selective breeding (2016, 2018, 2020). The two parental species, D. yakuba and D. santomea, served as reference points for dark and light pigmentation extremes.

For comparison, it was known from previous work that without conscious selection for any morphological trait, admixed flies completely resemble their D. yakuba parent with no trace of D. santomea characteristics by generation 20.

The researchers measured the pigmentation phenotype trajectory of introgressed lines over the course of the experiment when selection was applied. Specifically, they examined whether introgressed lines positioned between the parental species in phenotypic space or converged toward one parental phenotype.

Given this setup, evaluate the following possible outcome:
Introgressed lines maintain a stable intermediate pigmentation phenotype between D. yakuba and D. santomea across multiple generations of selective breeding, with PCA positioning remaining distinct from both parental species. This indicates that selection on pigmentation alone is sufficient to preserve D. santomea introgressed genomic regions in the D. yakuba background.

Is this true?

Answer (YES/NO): YES